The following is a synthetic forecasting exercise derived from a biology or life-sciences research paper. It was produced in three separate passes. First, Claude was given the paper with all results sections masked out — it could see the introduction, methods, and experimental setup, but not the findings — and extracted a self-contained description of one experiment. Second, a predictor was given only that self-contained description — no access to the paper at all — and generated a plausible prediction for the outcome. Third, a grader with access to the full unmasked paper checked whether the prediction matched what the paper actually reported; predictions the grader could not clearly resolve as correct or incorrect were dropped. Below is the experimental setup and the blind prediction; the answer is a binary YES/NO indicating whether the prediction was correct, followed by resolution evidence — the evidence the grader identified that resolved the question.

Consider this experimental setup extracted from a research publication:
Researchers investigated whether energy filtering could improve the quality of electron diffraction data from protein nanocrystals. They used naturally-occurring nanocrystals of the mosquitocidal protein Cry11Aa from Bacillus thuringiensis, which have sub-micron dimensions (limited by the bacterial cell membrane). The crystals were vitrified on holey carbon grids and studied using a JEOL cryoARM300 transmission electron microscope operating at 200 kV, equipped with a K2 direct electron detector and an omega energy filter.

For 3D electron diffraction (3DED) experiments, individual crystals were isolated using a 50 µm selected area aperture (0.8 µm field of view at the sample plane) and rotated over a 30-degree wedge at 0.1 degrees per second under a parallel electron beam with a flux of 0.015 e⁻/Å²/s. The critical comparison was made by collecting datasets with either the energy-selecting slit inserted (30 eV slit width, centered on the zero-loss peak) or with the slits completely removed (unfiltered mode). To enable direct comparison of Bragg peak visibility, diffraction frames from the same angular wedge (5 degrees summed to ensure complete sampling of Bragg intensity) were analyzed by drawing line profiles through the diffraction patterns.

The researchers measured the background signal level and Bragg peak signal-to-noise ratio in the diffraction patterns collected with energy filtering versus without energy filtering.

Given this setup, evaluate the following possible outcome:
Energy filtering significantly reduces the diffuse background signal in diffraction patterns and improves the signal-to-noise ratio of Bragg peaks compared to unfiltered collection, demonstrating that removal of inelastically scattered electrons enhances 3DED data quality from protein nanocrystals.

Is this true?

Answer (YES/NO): YES